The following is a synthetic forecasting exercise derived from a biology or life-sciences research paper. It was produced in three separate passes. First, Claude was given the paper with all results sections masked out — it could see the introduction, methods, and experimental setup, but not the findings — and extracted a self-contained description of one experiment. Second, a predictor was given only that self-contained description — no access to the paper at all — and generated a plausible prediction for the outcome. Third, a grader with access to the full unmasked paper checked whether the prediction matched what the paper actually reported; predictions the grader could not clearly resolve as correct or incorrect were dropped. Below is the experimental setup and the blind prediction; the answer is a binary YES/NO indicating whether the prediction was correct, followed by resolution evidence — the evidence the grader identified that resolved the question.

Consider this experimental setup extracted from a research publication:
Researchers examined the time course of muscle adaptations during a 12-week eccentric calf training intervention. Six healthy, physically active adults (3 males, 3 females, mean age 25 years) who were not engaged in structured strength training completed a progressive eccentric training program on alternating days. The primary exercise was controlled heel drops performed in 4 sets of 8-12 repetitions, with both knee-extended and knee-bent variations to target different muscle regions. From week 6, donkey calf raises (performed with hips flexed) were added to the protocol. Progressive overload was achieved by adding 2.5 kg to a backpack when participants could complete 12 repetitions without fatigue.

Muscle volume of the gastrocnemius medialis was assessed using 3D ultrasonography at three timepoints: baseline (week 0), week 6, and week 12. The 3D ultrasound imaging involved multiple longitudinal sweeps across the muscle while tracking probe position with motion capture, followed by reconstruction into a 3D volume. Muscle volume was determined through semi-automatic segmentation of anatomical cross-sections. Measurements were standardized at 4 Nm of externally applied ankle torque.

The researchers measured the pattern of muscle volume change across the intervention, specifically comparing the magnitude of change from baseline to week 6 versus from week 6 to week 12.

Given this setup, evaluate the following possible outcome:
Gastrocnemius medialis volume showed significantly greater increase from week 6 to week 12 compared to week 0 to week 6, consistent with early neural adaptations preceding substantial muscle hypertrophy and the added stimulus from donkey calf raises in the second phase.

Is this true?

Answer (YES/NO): NO